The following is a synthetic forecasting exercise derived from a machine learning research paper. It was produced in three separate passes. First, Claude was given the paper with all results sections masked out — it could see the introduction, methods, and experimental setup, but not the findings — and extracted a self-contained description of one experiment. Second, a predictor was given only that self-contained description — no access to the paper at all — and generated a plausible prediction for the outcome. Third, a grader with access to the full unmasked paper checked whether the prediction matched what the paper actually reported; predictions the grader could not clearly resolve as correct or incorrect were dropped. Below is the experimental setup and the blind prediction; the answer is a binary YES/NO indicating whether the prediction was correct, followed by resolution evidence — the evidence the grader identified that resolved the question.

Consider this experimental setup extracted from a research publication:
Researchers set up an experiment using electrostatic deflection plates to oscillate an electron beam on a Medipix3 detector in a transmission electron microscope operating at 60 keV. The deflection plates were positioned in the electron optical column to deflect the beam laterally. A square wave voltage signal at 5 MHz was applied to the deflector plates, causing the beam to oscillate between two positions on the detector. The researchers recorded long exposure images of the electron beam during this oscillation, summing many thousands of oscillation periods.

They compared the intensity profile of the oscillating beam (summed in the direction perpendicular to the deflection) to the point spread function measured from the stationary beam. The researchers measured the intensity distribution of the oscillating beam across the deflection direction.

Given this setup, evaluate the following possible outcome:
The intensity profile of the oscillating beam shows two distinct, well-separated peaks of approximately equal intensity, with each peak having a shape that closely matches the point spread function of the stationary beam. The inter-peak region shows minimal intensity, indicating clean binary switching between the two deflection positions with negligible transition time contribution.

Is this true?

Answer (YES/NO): NO